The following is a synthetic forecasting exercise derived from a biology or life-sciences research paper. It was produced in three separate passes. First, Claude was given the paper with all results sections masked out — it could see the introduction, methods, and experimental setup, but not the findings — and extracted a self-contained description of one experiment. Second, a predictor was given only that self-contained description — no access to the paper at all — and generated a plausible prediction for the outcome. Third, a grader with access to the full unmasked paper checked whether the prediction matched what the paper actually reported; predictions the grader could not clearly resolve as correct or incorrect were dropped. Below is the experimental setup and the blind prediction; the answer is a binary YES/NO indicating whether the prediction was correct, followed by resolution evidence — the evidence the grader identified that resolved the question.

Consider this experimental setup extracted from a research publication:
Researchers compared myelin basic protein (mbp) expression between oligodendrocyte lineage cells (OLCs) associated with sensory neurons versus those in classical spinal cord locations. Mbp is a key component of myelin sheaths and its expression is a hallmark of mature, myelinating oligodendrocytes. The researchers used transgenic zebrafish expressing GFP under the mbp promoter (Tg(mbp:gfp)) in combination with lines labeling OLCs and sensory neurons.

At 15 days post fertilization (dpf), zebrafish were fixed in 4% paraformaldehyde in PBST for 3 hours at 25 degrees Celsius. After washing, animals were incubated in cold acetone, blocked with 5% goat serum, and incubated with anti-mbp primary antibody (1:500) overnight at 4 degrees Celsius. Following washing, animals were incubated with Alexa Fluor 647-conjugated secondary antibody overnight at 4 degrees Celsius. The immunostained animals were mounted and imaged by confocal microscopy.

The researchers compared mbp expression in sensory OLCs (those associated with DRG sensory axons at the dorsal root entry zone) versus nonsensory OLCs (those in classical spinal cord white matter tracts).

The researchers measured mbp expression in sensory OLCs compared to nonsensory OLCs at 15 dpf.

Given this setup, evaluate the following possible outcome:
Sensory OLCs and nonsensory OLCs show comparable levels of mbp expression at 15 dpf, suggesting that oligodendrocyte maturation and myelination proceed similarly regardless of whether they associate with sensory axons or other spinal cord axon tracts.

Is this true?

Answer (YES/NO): NO